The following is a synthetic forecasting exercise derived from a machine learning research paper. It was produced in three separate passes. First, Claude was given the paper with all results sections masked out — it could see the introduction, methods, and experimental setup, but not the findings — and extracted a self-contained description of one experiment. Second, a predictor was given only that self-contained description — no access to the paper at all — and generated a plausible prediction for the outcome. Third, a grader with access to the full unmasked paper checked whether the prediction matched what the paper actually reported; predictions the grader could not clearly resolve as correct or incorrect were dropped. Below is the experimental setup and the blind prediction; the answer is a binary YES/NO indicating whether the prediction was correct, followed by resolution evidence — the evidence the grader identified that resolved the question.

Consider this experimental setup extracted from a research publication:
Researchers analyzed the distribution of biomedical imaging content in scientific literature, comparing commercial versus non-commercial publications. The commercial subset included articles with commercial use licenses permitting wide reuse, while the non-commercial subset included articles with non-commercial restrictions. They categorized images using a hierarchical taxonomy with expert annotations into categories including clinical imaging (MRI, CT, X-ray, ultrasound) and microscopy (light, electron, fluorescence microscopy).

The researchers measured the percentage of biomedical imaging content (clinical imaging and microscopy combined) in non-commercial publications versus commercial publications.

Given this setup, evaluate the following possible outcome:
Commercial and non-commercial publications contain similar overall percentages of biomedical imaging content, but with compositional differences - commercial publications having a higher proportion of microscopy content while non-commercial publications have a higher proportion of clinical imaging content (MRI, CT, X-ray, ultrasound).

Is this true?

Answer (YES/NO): NO